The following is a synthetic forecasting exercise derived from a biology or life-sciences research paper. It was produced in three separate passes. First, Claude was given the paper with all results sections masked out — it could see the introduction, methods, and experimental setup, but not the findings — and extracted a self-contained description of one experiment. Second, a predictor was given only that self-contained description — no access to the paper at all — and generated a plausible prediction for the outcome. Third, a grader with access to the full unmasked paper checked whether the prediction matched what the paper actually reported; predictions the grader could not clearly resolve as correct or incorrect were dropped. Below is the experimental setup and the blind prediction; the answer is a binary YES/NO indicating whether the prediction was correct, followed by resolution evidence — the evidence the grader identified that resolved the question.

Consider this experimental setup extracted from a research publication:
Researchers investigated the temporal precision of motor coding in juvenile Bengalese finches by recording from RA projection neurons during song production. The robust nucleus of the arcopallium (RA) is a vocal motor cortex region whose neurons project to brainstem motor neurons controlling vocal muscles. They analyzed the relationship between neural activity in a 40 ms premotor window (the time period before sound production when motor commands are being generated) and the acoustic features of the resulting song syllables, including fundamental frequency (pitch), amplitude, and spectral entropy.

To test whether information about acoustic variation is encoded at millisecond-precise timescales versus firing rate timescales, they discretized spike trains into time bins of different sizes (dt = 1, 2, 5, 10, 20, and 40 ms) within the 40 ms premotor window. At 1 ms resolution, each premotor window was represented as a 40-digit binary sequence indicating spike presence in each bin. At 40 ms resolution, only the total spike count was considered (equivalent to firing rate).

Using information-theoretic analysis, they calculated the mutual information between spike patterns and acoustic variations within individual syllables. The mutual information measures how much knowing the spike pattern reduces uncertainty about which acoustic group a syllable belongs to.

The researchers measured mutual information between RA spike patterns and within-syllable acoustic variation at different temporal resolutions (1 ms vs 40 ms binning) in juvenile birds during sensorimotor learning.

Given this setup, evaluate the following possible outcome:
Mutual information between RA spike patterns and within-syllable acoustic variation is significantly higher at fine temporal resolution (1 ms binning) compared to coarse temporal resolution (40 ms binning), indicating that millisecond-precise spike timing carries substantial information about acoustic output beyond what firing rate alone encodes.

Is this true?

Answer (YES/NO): YES